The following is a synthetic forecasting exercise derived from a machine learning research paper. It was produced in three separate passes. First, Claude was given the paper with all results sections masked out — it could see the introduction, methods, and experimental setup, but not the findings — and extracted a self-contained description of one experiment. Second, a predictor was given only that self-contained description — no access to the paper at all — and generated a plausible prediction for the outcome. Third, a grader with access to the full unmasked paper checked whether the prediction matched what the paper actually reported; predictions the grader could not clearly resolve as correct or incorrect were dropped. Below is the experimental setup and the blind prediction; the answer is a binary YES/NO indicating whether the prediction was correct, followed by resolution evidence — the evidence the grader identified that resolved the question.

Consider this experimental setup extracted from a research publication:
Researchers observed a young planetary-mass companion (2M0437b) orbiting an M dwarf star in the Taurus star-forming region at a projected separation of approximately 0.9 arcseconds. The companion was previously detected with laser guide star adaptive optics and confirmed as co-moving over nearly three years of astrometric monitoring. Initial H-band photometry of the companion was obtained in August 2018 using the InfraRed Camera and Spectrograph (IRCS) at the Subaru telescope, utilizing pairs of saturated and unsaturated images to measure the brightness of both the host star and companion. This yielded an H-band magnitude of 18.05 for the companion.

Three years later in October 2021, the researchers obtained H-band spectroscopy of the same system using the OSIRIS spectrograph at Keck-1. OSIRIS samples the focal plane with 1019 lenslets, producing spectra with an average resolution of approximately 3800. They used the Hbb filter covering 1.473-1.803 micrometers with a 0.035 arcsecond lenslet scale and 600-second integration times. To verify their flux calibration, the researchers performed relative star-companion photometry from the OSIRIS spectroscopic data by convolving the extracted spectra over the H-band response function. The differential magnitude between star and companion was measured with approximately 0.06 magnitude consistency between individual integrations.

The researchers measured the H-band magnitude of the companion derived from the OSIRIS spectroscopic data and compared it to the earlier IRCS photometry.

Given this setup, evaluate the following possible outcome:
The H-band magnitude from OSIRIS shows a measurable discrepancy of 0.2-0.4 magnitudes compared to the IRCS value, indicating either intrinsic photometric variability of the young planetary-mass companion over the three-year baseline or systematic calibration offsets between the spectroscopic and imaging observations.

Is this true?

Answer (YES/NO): YES